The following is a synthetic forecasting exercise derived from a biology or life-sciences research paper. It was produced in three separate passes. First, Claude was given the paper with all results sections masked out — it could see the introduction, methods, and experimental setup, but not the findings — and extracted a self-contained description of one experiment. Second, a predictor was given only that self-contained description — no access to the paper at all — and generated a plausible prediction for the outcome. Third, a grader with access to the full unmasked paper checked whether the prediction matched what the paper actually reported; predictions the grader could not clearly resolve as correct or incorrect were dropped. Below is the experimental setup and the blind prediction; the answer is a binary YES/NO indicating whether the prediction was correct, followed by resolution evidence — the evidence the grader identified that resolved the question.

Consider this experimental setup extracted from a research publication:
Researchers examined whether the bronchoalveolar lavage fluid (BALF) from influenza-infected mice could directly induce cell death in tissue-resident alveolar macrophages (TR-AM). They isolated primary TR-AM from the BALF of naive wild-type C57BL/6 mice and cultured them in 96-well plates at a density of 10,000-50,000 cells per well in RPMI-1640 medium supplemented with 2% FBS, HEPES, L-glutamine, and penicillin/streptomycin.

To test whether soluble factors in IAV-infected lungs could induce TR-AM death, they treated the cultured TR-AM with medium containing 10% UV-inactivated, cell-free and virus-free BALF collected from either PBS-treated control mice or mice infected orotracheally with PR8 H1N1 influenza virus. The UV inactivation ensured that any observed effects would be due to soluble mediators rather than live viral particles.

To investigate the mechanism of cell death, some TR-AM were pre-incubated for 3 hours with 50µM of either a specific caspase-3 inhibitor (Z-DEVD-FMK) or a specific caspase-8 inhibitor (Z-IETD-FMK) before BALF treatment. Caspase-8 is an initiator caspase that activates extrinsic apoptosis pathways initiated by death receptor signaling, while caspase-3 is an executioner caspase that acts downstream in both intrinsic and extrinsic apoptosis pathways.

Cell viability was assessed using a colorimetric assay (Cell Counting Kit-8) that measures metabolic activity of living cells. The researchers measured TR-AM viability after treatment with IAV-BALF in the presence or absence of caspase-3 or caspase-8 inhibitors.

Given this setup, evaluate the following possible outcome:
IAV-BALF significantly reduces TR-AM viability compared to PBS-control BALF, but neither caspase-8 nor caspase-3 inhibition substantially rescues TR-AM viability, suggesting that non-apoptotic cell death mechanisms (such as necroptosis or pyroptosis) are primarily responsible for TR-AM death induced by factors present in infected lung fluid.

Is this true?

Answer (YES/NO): NO